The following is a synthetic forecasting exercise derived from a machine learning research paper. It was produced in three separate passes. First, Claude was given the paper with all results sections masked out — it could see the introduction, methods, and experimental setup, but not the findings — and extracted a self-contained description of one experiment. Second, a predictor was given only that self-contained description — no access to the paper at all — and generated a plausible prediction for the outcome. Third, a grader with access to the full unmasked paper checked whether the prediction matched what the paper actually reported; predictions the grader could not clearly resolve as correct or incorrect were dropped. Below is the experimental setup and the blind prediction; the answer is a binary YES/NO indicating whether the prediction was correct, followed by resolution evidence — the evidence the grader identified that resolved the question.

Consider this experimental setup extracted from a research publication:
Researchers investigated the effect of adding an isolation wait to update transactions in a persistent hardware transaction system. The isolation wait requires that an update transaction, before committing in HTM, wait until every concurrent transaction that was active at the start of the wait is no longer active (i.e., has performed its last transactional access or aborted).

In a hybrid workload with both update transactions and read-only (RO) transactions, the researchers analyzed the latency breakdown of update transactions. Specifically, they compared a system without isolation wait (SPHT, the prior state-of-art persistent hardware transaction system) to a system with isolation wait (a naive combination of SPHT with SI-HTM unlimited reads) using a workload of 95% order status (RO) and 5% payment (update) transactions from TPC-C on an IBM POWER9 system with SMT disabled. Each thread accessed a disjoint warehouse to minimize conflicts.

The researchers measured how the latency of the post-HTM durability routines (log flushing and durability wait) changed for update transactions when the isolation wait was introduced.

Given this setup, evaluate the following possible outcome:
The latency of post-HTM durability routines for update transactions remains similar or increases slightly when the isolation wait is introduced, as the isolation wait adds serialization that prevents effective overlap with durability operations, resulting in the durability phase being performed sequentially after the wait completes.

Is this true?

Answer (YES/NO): NO